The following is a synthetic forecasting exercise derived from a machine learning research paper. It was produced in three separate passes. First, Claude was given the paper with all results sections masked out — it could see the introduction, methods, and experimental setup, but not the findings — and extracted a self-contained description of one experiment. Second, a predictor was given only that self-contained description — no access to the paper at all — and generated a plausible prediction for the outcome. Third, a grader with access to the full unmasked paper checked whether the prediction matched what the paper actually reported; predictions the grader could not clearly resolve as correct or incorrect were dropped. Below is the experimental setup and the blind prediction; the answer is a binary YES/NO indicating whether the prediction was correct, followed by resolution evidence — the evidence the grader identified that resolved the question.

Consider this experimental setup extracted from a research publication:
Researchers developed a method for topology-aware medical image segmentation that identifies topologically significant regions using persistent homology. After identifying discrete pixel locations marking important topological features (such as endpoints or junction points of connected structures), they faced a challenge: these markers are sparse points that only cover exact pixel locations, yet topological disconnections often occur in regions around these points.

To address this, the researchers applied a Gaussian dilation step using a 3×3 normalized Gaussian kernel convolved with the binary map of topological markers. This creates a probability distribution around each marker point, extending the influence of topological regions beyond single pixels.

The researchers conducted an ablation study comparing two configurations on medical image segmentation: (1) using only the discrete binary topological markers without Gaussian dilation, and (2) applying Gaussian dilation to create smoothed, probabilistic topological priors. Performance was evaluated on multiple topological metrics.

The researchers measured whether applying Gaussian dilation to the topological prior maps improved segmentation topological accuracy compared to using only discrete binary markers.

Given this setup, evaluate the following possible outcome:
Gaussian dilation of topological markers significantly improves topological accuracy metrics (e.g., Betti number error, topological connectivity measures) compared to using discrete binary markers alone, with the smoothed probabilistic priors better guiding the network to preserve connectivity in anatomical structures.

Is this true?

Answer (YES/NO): NO